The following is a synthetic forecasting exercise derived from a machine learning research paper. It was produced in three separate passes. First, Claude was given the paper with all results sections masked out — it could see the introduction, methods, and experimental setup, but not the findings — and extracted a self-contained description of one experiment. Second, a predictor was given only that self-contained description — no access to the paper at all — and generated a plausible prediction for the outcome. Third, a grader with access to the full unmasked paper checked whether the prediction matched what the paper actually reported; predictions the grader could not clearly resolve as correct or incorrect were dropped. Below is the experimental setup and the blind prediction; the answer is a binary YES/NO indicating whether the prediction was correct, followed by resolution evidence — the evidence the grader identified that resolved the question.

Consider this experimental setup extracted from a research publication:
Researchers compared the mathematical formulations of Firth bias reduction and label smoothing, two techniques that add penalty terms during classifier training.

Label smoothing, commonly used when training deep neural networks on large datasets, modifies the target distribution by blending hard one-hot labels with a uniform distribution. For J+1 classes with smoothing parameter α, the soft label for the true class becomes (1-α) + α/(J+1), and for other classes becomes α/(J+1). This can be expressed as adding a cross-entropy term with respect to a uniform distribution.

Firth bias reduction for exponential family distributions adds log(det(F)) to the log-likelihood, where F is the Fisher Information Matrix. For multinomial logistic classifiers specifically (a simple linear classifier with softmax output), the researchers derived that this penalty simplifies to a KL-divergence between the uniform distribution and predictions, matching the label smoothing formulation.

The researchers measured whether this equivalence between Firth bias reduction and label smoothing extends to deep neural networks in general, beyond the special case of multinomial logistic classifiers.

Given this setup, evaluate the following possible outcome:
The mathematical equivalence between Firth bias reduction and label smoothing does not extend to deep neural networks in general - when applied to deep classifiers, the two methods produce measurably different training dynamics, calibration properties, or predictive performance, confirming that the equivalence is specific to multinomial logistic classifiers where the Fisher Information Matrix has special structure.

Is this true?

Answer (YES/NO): YES